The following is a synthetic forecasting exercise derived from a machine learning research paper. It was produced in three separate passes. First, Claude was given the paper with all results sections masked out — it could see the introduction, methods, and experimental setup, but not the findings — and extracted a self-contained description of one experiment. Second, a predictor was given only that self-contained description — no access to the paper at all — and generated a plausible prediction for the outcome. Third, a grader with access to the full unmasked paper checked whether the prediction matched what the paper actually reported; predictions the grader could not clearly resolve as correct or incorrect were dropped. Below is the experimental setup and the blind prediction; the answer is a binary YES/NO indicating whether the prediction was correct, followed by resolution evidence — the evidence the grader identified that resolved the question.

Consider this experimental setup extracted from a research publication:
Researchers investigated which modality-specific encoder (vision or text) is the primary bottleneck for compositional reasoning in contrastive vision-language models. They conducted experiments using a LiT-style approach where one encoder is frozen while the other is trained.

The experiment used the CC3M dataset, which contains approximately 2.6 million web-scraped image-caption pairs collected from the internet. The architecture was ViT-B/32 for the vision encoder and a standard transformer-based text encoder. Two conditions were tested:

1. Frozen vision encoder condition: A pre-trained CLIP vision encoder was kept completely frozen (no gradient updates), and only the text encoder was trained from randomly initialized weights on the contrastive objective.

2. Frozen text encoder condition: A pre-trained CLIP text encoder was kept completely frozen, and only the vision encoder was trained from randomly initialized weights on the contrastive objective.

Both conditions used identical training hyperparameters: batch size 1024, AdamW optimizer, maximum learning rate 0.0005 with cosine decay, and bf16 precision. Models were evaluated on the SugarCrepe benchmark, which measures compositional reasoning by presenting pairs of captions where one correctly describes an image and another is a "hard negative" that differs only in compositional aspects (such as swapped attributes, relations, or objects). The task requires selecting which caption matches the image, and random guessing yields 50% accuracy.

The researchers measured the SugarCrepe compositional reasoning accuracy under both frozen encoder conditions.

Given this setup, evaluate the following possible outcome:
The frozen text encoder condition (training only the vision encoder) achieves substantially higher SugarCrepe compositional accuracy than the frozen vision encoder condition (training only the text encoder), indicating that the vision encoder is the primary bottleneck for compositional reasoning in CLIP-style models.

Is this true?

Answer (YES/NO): YES